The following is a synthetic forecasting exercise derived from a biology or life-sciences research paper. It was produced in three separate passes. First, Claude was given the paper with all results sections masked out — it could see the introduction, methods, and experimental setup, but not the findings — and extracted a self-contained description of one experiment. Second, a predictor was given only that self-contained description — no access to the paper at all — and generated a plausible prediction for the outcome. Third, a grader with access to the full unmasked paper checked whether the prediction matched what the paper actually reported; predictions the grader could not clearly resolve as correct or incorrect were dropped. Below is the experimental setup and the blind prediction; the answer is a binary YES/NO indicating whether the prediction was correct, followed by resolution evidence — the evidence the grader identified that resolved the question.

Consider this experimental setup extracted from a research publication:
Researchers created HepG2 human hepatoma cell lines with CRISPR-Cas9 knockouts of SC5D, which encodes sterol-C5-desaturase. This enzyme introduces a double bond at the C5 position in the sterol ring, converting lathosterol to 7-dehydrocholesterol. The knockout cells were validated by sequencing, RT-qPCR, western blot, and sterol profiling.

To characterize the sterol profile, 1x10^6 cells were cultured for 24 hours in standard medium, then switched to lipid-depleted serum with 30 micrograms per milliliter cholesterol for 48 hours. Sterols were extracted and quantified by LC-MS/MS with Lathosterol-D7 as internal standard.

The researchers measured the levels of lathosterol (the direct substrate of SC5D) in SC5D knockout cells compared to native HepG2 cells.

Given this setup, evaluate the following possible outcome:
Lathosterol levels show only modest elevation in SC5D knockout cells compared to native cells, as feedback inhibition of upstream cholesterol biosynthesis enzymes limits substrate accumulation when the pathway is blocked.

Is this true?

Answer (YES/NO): NO